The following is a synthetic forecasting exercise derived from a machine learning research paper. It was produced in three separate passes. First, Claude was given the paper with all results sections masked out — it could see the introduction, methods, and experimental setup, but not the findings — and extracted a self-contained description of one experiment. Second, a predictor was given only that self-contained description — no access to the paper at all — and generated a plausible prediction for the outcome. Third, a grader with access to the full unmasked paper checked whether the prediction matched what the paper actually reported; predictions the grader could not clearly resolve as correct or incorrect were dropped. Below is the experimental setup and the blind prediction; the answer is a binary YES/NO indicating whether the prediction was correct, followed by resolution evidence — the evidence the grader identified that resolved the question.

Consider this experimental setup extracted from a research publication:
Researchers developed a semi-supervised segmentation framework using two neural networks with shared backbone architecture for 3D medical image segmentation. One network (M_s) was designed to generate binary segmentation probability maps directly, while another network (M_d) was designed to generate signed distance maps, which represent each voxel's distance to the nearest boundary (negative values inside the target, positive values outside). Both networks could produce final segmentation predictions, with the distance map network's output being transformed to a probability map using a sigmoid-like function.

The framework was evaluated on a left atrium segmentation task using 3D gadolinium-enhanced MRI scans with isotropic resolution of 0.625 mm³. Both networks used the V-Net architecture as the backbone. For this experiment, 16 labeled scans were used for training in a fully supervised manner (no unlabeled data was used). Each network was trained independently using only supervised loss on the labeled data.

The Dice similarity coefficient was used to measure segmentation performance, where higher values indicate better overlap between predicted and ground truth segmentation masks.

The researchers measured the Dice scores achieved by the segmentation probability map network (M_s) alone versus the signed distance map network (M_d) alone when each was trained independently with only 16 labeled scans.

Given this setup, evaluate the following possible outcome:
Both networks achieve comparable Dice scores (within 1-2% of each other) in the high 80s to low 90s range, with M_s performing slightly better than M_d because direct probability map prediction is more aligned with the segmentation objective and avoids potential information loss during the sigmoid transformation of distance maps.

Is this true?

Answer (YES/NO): NO